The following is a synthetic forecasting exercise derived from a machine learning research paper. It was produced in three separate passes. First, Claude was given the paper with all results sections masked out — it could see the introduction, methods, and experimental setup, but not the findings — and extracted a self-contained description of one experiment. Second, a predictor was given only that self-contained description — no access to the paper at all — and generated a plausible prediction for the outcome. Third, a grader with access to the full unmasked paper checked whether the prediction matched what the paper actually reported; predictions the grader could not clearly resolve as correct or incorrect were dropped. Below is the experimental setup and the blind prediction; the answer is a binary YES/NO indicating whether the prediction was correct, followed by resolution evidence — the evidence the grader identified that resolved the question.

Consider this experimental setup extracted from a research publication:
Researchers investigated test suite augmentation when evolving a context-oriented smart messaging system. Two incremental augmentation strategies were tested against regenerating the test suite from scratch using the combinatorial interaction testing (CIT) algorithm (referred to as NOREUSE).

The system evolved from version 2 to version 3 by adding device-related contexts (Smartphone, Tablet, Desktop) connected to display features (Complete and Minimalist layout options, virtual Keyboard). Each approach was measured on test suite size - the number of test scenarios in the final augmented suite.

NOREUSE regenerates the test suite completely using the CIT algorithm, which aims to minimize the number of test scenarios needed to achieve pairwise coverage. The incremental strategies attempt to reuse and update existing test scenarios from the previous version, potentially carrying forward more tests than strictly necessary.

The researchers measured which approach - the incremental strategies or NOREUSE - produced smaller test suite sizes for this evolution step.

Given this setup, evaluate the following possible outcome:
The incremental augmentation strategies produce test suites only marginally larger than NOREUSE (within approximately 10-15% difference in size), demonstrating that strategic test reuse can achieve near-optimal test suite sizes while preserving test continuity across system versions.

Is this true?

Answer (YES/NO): NO